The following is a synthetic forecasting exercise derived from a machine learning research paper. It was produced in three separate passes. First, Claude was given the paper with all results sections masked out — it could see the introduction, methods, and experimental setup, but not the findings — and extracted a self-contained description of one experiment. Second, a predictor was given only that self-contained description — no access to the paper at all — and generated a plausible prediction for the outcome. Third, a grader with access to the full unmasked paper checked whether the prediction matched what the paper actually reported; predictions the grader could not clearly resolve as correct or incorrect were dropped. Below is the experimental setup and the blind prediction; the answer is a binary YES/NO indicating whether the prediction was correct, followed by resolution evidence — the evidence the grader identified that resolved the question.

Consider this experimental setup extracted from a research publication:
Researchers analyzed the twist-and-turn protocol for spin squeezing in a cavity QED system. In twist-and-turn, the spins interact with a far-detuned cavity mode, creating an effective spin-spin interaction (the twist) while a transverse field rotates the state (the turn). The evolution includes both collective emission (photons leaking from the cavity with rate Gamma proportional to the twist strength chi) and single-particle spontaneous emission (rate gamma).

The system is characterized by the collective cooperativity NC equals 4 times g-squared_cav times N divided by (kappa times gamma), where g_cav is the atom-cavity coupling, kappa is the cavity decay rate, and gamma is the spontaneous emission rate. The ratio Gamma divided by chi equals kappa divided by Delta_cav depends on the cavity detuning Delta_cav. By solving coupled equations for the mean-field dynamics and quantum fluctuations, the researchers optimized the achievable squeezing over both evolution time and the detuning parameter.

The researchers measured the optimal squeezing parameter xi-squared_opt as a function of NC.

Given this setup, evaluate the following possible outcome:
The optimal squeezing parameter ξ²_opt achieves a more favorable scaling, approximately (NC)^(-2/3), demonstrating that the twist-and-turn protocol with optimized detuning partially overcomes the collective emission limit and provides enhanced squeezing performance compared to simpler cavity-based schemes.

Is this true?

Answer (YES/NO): NO